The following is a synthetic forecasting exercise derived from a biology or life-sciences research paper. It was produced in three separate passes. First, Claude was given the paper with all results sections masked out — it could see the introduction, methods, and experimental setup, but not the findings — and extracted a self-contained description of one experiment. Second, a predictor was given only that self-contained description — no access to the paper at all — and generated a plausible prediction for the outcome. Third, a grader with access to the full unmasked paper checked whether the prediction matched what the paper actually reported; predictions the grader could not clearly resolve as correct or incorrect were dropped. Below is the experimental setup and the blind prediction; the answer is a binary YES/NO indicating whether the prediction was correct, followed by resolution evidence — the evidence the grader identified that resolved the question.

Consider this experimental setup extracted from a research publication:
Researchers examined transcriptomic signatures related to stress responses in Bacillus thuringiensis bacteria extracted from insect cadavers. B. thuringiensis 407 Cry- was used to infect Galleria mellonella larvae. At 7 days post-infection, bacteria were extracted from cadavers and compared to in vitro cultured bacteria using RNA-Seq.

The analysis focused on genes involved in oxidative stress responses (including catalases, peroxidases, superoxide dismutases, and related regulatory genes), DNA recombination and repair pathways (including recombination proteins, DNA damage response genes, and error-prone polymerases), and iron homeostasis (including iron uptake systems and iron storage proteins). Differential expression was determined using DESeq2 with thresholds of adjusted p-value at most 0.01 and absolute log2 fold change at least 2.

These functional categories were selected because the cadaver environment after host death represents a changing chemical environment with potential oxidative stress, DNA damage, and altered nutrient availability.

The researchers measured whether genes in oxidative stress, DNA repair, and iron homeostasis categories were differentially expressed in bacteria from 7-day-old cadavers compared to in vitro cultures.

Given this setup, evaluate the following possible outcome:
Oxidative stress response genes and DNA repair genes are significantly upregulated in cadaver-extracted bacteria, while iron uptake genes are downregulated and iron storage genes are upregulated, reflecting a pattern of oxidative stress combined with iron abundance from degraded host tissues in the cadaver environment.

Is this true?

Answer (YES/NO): NO